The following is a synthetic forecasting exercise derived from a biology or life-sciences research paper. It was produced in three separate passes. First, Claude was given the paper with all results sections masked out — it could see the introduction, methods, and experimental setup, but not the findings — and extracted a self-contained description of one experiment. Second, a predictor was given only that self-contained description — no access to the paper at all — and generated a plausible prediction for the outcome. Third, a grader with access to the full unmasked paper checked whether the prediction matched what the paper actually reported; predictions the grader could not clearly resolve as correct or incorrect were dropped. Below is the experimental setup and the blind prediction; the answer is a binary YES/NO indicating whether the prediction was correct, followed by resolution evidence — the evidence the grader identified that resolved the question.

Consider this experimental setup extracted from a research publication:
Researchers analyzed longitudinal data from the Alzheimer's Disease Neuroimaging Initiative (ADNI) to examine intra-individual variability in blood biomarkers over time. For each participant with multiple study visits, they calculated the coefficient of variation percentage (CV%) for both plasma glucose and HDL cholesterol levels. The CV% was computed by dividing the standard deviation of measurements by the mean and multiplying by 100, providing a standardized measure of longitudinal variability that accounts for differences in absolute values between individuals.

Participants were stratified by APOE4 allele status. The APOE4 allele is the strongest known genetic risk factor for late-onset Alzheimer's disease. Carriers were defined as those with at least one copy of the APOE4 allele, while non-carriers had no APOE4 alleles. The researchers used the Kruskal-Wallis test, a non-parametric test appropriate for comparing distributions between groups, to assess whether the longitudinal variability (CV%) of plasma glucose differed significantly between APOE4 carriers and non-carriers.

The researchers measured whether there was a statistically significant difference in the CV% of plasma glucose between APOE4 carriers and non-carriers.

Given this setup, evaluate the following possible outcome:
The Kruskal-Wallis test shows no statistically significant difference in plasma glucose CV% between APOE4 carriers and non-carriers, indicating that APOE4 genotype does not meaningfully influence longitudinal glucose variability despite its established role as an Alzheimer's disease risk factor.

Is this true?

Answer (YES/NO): YES